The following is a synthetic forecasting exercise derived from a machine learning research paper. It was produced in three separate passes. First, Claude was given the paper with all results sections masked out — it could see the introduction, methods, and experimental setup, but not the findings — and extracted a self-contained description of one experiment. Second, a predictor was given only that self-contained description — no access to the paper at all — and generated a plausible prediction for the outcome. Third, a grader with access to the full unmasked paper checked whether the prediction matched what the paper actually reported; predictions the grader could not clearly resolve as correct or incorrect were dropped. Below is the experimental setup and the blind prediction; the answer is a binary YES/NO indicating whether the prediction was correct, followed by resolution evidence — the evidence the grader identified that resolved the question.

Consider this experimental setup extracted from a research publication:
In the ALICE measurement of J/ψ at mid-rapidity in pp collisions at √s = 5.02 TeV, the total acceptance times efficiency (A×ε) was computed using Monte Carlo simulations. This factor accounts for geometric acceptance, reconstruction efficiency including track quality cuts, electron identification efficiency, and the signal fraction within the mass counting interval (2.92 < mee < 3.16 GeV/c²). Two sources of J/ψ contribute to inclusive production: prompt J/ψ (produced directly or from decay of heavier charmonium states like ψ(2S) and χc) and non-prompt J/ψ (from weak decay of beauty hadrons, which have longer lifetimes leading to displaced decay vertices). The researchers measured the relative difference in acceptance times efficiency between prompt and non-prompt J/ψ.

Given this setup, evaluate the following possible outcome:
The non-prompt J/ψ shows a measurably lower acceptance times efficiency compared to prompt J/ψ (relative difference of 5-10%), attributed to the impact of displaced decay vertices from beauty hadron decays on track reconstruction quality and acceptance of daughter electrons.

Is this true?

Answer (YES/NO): NO